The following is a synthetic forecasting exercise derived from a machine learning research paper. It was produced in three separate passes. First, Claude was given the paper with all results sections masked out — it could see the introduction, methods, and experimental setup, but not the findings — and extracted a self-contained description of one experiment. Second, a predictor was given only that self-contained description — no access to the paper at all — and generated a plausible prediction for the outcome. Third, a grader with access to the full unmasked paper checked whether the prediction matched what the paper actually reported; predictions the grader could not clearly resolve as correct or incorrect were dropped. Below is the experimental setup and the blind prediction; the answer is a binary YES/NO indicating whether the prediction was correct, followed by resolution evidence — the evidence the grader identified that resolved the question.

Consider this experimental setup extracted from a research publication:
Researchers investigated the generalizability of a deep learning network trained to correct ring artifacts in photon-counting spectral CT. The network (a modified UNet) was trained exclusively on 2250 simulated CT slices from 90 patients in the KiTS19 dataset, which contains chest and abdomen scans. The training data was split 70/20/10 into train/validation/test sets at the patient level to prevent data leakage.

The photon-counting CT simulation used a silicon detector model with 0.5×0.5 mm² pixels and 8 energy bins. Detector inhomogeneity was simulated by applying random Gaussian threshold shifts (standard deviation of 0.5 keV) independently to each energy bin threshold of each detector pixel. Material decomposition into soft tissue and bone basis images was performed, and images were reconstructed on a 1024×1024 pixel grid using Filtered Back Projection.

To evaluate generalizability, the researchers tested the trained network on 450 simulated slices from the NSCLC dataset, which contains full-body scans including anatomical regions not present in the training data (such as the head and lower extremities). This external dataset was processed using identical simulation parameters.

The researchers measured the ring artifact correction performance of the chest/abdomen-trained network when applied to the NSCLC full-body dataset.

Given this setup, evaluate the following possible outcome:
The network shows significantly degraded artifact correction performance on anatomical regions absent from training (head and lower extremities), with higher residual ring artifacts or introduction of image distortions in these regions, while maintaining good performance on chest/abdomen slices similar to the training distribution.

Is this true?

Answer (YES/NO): NO